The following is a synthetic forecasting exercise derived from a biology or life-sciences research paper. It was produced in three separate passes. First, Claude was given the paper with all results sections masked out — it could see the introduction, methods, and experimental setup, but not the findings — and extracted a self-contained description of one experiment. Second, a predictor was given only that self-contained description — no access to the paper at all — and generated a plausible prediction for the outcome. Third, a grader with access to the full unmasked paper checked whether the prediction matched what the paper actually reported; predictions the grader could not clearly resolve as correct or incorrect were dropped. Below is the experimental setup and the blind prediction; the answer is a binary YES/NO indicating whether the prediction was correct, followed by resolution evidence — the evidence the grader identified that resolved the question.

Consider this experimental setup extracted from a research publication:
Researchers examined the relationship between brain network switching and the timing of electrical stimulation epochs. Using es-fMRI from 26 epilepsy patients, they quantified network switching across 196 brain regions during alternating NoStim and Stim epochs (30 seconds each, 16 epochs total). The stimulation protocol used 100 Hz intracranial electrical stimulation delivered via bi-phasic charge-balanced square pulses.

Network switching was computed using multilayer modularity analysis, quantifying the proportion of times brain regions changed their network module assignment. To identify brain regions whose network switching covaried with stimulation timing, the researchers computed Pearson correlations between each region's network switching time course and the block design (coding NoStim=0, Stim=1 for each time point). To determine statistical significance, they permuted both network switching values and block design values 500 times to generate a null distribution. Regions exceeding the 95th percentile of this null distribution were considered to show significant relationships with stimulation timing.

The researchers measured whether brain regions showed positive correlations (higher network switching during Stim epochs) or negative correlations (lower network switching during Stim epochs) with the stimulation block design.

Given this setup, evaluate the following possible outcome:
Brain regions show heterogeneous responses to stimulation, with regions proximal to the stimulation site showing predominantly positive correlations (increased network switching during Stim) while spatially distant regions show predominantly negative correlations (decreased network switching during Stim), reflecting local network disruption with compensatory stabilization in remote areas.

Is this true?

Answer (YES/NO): NO